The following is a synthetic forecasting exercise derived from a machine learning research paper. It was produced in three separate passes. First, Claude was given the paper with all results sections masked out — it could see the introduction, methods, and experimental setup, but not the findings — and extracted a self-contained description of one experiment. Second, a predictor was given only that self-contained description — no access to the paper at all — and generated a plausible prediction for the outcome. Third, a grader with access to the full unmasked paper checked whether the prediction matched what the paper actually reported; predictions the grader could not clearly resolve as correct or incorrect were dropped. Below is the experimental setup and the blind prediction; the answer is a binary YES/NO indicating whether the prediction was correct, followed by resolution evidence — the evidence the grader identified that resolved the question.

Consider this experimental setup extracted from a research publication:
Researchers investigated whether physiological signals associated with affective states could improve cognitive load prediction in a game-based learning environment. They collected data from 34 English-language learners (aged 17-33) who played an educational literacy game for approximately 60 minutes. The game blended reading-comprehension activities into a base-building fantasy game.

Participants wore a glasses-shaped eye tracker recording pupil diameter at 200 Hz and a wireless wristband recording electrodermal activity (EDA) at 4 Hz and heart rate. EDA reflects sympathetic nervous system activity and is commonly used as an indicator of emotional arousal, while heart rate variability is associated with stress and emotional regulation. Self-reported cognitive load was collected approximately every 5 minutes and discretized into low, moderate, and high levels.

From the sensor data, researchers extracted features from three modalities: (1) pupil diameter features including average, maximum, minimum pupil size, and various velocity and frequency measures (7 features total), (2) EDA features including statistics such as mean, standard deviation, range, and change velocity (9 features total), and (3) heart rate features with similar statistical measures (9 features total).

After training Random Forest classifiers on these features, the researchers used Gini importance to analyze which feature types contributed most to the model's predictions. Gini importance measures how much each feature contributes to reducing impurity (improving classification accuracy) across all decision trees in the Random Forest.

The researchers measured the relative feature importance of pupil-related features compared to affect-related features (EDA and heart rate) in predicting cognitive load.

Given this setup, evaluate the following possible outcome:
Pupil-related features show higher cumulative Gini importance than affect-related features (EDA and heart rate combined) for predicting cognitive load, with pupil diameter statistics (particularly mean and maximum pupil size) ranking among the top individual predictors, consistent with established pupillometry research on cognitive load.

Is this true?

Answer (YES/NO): NO